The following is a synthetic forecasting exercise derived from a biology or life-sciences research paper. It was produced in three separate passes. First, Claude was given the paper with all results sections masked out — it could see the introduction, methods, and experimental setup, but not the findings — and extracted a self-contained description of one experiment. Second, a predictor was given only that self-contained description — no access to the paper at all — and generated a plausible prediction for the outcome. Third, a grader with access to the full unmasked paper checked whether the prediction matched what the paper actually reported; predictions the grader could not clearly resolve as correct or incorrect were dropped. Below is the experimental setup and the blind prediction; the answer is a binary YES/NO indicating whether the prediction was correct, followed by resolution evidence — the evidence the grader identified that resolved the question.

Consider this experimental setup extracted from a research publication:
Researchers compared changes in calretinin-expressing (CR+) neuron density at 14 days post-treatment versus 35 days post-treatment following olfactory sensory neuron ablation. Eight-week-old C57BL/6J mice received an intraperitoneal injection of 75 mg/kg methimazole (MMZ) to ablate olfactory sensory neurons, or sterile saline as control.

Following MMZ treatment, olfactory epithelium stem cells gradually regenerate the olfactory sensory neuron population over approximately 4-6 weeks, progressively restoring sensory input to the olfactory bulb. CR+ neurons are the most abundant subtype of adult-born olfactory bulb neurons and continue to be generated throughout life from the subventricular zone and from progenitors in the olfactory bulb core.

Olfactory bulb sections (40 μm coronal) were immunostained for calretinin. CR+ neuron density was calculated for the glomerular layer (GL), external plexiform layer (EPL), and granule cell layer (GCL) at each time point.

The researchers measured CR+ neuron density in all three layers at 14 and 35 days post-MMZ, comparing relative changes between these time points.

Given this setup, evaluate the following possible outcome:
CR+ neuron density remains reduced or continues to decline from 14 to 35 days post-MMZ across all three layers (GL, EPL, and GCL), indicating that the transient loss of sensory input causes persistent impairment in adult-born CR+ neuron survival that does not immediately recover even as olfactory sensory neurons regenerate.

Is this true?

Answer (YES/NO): NO